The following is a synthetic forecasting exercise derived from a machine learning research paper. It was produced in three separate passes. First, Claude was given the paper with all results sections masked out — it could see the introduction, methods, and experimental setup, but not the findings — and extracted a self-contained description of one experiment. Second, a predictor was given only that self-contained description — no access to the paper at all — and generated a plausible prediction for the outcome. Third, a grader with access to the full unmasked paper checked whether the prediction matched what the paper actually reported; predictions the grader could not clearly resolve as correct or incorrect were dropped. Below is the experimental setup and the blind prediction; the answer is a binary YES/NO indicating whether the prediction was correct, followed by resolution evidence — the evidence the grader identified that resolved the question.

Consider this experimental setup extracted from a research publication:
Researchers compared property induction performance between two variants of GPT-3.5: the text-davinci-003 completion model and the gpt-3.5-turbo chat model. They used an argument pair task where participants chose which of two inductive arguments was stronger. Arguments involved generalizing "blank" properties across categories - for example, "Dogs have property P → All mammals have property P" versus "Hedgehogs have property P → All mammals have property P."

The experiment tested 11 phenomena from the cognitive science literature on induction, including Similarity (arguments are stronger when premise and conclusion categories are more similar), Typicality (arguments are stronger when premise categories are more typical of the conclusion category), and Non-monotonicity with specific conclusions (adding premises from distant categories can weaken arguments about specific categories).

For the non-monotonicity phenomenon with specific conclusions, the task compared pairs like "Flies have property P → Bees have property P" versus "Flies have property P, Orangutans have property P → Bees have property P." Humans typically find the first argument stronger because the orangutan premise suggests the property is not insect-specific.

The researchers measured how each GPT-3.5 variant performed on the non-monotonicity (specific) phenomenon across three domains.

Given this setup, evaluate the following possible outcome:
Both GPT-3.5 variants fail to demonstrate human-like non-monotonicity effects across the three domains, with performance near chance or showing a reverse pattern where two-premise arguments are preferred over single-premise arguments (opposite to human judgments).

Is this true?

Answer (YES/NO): YES